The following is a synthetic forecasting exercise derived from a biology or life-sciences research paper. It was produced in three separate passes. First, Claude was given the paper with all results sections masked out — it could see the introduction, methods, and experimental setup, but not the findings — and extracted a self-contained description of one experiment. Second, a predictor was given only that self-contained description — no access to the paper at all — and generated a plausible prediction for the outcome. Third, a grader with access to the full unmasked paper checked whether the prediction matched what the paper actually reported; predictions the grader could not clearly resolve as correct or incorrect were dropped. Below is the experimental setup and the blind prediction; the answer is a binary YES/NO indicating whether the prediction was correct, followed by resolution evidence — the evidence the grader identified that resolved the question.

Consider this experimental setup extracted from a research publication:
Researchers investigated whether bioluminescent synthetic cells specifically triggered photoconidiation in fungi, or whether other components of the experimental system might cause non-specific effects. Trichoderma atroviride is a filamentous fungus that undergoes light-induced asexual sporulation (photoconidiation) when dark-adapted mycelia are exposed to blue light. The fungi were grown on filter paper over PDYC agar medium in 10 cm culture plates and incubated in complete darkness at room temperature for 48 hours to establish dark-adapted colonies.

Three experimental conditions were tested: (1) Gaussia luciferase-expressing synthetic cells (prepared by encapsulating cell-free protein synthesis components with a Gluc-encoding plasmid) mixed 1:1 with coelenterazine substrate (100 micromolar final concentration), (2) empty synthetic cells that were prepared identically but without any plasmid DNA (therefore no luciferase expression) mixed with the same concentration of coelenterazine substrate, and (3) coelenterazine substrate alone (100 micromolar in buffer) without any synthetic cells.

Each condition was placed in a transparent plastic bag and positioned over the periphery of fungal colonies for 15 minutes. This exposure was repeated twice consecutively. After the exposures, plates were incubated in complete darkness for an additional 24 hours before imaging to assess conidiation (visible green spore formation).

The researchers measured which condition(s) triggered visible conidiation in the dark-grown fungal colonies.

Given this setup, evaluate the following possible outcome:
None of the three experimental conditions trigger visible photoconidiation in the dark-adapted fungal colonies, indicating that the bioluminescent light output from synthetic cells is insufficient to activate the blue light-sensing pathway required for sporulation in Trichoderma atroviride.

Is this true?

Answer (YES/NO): NO